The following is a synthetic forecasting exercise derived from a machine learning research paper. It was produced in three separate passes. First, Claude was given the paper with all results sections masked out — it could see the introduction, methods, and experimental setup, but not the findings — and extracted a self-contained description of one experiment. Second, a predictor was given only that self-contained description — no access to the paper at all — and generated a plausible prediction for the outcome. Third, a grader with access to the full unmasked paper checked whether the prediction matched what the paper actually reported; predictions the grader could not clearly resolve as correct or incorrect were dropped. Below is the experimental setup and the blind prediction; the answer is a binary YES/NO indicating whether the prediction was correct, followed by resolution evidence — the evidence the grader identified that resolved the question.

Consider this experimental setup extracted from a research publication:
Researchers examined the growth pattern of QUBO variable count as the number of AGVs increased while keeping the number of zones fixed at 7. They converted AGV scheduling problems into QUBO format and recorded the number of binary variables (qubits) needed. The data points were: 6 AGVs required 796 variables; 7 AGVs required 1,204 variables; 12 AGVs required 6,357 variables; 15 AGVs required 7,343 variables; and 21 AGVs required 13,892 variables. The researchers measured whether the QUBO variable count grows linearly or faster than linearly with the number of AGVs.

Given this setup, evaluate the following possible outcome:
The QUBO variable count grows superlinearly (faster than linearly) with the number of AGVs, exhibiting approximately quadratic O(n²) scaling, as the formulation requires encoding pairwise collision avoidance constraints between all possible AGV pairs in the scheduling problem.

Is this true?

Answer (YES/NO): YES